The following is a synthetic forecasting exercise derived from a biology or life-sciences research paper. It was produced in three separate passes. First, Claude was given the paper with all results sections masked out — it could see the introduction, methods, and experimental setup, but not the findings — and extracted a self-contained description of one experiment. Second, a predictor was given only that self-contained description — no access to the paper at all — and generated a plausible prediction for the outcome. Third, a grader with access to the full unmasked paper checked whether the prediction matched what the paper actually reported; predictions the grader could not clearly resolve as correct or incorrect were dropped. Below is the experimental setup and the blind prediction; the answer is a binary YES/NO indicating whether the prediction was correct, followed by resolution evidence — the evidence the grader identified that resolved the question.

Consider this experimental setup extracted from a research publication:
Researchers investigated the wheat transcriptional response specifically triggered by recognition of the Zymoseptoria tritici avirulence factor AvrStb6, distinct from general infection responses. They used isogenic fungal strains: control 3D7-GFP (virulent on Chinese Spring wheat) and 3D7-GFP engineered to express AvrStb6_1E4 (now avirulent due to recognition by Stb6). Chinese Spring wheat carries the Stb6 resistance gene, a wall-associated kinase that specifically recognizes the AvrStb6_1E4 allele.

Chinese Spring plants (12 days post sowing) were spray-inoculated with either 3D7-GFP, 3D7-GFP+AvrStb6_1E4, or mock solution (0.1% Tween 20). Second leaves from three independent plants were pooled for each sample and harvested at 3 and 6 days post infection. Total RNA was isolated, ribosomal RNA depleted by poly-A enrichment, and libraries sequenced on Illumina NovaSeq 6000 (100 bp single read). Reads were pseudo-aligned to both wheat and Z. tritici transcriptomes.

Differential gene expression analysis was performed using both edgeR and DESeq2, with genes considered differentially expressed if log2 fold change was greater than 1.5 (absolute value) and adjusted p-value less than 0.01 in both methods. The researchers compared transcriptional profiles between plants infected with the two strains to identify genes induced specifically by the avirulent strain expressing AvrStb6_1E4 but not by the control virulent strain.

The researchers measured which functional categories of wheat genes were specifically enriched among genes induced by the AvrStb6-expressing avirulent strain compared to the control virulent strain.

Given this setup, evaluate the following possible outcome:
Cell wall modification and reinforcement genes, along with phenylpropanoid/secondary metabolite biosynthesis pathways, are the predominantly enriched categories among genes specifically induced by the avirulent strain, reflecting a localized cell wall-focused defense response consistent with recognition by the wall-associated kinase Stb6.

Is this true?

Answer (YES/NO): NO